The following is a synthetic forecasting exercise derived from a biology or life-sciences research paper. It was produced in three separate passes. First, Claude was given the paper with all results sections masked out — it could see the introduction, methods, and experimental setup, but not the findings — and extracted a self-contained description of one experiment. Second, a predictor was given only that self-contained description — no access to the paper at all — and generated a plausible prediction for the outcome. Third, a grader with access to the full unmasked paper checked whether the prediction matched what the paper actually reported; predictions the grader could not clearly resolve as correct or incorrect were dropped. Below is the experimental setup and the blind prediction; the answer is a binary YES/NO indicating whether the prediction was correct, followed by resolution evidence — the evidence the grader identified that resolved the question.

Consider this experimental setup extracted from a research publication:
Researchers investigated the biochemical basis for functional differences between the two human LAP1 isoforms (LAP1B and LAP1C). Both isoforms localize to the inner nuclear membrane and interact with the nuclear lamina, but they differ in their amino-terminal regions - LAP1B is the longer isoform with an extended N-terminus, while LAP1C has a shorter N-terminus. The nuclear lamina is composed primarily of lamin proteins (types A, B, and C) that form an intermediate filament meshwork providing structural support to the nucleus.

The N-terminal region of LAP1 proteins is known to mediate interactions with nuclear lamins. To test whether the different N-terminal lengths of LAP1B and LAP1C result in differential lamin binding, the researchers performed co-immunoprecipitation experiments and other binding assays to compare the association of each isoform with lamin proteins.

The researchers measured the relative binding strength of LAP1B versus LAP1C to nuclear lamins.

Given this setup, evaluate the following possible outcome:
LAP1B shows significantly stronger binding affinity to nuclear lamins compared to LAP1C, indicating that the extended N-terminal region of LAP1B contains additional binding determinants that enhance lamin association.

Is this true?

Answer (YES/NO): YES